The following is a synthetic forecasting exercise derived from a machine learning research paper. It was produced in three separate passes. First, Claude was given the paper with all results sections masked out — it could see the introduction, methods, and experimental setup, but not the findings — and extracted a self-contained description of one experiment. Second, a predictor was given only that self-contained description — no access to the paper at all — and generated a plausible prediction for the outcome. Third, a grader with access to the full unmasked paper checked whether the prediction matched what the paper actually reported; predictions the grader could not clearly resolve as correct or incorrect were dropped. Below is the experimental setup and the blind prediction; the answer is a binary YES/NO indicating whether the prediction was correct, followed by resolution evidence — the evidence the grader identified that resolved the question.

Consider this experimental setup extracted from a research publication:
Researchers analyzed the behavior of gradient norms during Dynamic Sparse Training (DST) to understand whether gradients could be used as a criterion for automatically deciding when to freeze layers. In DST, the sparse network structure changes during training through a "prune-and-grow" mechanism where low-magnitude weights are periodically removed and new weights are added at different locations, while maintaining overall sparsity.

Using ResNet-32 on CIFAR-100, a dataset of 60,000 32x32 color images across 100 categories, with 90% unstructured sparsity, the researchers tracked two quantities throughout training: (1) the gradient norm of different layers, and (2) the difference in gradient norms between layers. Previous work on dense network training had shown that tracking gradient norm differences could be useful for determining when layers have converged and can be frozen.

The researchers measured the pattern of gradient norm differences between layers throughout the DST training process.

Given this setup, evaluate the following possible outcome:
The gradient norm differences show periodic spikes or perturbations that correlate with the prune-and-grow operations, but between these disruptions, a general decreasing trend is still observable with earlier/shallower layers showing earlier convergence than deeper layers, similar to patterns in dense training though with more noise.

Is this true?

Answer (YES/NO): NO